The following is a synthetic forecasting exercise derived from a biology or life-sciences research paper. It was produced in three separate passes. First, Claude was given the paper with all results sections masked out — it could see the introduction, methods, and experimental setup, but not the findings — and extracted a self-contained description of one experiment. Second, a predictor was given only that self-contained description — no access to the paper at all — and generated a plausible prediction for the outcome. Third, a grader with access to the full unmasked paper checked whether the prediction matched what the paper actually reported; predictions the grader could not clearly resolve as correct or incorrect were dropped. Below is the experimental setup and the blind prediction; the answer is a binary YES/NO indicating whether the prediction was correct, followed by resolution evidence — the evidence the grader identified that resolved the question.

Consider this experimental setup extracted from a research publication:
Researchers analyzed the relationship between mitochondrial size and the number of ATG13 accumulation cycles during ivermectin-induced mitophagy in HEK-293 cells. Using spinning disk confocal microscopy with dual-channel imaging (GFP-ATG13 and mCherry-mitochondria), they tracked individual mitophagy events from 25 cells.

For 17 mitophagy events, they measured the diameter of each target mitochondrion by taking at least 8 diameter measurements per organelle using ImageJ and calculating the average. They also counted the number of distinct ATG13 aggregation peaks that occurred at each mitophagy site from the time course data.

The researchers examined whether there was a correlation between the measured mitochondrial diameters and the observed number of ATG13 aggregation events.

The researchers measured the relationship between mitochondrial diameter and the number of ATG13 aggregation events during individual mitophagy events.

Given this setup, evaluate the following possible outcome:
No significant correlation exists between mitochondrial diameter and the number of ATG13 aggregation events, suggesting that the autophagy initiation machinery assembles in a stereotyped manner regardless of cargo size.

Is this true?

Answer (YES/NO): NO